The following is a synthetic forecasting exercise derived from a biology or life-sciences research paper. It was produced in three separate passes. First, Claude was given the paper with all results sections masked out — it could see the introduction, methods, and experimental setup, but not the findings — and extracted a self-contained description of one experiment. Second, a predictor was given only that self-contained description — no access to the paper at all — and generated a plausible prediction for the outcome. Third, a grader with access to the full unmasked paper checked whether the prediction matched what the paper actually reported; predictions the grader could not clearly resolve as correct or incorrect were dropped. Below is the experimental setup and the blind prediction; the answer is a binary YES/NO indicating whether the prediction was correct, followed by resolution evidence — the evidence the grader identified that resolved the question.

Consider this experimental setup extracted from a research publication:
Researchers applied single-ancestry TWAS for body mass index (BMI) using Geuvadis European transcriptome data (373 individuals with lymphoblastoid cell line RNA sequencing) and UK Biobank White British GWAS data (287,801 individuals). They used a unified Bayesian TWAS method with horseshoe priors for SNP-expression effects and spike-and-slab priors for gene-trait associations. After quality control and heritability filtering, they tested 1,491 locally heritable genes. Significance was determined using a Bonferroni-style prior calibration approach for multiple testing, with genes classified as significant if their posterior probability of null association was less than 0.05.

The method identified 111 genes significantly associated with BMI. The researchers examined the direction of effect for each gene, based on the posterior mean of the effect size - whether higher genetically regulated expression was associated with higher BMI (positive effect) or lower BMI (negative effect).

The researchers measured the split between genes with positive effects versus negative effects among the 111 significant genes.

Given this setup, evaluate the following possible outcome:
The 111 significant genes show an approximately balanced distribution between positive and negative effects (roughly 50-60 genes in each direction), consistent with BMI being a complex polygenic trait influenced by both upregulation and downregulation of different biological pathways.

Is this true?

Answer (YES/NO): YES